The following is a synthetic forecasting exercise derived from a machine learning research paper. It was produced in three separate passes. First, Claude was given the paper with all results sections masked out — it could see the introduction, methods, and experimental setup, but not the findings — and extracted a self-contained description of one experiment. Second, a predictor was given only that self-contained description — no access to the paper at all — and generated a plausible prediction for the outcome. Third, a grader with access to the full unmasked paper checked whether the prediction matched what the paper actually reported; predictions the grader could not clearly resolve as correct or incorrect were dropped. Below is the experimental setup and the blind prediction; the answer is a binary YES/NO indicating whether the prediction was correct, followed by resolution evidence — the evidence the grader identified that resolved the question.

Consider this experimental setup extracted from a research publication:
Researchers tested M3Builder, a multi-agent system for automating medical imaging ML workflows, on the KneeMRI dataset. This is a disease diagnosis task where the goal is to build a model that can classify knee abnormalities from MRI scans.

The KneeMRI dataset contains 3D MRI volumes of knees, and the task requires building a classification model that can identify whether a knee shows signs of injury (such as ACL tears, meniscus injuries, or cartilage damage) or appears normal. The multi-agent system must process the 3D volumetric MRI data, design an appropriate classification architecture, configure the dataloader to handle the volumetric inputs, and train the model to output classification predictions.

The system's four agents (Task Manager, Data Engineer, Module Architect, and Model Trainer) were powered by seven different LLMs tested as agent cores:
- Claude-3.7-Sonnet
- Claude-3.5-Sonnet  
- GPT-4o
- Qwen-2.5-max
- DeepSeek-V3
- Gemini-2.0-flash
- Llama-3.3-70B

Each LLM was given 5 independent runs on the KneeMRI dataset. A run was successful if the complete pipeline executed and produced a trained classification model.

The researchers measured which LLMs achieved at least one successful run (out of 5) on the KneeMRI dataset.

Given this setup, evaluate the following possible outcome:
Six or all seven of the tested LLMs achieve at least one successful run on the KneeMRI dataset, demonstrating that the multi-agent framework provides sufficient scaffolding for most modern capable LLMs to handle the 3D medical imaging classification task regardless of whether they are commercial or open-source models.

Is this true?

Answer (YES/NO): NO